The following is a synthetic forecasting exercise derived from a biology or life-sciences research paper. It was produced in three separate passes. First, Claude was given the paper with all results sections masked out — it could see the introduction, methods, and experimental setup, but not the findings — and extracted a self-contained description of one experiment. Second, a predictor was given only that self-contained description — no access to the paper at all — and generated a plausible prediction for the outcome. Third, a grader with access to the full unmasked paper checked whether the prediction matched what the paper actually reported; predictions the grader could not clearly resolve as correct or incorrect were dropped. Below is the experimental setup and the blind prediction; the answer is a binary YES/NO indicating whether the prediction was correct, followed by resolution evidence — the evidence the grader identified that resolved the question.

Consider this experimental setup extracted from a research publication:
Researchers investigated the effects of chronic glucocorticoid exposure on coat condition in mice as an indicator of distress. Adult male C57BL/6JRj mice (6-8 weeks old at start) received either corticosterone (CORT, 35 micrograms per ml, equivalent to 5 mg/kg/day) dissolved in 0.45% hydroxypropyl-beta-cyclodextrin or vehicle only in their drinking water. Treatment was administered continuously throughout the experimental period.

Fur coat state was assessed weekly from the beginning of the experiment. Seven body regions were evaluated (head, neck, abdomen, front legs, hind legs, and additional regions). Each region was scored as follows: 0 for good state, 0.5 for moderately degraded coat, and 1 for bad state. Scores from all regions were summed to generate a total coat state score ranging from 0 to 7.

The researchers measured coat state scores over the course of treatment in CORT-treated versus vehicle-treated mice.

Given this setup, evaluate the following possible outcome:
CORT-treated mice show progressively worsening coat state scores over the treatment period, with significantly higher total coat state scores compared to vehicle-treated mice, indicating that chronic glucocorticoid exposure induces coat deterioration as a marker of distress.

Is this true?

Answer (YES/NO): YES